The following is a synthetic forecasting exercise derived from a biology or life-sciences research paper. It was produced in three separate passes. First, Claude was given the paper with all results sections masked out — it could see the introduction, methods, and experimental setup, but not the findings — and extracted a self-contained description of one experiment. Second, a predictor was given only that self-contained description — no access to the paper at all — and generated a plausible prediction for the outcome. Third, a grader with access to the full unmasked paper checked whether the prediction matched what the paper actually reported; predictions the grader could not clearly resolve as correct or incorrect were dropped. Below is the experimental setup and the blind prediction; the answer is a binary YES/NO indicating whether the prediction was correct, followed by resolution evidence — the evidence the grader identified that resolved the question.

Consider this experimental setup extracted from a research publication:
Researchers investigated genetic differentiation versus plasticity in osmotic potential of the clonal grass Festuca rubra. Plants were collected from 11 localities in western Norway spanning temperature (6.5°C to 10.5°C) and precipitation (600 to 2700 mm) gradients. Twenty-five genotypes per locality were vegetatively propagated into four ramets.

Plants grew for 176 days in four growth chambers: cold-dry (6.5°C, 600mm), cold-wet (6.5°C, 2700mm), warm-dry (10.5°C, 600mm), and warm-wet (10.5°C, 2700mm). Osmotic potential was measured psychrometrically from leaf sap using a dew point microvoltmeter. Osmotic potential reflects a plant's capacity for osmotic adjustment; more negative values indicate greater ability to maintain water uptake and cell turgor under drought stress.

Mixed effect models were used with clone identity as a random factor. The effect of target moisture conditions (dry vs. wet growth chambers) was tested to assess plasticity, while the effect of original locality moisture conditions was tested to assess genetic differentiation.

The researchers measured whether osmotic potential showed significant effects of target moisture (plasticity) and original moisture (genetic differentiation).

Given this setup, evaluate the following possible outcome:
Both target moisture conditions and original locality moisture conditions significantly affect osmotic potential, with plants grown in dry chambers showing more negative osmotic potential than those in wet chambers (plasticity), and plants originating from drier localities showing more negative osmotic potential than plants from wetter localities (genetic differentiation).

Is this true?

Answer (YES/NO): NO